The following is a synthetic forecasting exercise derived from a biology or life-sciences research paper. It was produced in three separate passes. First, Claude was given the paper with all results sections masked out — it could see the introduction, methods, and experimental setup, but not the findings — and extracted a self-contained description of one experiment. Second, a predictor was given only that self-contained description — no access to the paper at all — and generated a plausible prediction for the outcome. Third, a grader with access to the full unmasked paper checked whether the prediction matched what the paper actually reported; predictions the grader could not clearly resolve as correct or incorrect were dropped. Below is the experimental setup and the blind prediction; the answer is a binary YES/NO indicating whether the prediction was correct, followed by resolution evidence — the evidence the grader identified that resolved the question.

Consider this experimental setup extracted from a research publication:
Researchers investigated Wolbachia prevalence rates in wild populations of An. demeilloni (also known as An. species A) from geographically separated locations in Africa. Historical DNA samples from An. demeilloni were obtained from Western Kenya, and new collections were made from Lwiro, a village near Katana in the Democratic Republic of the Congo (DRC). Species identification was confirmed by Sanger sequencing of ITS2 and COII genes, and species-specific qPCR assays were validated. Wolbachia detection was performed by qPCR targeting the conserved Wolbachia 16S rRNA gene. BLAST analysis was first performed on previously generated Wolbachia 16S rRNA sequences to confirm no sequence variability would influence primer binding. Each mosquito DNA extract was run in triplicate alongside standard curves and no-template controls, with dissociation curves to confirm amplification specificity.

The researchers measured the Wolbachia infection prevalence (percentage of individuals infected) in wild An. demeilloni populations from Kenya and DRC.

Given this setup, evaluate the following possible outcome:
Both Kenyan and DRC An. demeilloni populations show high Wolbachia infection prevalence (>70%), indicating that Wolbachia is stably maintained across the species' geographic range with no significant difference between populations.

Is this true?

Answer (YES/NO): NO